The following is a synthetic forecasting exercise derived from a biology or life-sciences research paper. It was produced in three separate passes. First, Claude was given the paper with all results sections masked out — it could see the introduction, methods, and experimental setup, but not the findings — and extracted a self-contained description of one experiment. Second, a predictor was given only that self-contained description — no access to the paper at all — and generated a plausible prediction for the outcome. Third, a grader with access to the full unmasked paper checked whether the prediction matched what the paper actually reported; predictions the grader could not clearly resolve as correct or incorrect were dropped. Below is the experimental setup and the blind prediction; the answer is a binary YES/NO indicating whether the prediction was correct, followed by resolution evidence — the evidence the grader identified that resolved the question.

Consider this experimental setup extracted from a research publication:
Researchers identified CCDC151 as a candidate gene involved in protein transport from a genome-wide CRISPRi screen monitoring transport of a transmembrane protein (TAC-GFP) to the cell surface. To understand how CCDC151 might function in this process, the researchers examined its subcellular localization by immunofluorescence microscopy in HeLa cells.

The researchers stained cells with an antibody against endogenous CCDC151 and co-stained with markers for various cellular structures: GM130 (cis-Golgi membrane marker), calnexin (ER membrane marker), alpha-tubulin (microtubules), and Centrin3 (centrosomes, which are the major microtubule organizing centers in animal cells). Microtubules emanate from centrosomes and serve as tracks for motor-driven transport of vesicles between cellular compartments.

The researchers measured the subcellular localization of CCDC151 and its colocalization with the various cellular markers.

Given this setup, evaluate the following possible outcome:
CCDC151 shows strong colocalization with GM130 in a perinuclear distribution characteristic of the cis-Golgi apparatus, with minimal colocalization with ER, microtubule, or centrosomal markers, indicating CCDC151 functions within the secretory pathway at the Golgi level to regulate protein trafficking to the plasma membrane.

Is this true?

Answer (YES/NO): NO